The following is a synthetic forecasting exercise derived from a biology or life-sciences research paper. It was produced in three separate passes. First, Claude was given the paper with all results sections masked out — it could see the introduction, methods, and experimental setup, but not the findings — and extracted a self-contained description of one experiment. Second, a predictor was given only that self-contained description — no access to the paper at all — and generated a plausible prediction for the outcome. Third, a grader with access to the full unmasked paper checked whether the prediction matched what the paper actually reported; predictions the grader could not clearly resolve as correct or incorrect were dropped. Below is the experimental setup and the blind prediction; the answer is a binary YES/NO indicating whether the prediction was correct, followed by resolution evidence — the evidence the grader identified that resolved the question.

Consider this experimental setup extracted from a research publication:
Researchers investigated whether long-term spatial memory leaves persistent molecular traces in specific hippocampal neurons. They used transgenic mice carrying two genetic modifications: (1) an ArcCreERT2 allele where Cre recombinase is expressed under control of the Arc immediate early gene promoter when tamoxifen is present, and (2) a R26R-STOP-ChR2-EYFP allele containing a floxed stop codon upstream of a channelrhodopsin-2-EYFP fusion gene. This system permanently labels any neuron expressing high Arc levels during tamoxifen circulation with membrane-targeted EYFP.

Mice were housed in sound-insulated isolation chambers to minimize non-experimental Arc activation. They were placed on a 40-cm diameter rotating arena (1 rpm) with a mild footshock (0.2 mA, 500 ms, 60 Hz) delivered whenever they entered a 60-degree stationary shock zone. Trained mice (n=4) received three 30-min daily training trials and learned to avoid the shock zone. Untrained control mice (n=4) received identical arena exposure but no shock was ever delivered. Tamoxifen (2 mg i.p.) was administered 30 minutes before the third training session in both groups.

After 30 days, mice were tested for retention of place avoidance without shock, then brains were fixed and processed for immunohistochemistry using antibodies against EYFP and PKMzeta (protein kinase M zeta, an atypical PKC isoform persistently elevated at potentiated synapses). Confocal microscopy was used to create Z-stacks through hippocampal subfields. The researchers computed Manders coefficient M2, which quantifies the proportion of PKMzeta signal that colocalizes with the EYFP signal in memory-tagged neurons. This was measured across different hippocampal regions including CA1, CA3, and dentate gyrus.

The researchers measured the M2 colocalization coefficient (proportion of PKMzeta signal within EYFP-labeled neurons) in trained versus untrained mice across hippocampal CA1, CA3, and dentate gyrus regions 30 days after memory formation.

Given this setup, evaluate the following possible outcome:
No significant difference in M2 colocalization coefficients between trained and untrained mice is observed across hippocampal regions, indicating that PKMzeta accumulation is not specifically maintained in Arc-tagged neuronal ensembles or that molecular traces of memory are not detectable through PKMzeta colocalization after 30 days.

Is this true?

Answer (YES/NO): NO